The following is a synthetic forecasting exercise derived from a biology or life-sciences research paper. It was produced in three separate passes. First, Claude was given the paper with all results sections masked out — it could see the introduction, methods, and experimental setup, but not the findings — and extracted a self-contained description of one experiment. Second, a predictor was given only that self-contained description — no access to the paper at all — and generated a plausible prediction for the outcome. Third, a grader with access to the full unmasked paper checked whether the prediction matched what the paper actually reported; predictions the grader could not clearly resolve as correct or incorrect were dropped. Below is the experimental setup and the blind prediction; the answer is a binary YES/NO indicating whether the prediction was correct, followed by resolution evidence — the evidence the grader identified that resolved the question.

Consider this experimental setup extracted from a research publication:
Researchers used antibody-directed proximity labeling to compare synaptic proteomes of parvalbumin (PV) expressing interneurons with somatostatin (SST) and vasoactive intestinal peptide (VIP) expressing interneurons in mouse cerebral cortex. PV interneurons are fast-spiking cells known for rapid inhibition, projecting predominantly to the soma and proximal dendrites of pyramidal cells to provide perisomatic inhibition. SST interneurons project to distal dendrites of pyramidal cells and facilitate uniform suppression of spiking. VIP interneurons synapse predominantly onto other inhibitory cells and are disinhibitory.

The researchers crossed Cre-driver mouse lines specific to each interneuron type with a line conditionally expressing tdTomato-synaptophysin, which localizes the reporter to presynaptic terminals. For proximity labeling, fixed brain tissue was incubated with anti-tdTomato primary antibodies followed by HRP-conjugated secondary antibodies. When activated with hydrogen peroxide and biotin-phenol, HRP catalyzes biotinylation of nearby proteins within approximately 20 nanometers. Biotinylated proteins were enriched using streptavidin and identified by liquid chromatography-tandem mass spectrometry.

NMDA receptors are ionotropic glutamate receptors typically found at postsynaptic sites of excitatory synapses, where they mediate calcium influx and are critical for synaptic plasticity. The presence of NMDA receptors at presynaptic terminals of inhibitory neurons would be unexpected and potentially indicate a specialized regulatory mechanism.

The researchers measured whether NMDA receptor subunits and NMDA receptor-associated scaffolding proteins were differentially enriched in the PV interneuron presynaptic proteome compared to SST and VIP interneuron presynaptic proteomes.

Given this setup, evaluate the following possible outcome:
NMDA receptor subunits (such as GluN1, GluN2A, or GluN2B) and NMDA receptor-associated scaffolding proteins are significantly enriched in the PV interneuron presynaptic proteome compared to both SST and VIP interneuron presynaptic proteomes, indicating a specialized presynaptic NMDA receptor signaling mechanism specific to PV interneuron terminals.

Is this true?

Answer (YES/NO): YES